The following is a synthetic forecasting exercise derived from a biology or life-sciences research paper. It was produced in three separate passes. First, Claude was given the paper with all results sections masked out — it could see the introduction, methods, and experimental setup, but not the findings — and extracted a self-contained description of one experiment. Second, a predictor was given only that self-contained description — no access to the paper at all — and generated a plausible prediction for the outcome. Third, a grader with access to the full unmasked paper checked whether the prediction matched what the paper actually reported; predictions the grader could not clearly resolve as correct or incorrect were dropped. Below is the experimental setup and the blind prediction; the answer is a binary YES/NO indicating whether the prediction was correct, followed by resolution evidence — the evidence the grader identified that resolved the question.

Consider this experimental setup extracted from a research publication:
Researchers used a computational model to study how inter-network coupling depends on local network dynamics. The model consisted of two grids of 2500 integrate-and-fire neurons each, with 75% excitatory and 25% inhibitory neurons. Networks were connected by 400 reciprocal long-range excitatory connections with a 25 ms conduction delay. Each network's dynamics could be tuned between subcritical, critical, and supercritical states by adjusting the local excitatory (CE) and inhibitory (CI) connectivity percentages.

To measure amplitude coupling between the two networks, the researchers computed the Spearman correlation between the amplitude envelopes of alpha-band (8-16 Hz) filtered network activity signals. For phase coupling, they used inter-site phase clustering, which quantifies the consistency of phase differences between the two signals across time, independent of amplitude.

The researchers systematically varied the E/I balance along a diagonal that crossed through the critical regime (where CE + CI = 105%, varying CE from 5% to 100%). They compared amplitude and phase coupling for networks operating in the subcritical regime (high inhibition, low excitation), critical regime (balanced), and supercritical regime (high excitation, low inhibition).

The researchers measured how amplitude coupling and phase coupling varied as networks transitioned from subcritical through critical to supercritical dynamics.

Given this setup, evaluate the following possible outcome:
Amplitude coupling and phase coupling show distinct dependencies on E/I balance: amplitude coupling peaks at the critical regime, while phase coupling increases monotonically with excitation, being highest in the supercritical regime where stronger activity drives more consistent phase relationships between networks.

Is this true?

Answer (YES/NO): YES